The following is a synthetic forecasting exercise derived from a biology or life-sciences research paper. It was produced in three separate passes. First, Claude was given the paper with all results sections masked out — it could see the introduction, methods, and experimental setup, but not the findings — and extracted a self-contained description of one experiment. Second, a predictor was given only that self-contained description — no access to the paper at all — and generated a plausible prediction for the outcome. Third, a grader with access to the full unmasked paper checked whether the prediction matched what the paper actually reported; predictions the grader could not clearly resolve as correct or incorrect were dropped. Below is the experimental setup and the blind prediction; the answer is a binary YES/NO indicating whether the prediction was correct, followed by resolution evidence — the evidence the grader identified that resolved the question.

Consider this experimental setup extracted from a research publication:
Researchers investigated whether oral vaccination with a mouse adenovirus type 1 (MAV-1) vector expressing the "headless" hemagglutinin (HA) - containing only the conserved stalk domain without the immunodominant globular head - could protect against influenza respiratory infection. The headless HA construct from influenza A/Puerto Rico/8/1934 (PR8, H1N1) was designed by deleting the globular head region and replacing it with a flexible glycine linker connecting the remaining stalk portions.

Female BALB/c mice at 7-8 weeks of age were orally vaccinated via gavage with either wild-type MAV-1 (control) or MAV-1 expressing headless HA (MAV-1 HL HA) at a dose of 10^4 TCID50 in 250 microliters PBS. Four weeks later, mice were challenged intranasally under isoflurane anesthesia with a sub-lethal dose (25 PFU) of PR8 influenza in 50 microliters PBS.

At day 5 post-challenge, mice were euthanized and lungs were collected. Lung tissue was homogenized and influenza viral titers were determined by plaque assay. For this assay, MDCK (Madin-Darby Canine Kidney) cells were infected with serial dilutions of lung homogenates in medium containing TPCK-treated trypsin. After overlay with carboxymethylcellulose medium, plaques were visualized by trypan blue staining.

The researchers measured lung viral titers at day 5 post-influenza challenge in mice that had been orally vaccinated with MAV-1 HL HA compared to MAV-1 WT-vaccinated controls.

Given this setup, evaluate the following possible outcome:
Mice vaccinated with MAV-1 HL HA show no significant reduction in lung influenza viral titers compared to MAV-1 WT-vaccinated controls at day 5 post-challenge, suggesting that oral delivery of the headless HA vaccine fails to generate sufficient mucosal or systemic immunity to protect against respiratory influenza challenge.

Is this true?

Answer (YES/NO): YES